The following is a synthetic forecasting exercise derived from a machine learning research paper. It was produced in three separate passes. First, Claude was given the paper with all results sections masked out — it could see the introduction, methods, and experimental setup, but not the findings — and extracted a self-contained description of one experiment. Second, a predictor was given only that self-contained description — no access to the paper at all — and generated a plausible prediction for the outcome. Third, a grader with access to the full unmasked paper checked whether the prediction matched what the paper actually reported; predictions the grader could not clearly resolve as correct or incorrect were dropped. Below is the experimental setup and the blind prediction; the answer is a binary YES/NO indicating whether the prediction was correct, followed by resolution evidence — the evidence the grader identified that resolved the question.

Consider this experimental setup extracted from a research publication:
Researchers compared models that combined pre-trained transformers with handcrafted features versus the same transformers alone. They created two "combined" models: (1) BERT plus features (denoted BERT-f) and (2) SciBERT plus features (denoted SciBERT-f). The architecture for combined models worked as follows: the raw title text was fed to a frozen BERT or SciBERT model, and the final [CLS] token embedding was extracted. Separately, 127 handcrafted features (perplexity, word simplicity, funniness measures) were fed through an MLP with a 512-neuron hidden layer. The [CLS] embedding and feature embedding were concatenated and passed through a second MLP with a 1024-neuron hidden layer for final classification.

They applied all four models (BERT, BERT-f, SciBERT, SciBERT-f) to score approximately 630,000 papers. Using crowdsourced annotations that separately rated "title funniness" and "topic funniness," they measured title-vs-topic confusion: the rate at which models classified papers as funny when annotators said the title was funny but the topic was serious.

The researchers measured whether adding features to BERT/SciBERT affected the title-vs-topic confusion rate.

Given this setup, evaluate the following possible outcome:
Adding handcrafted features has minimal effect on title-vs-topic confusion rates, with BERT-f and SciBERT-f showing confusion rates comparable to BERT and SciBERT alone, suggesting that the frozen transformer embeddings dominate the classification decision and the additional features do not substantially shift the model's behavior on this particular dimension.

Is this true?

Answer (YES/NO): NO